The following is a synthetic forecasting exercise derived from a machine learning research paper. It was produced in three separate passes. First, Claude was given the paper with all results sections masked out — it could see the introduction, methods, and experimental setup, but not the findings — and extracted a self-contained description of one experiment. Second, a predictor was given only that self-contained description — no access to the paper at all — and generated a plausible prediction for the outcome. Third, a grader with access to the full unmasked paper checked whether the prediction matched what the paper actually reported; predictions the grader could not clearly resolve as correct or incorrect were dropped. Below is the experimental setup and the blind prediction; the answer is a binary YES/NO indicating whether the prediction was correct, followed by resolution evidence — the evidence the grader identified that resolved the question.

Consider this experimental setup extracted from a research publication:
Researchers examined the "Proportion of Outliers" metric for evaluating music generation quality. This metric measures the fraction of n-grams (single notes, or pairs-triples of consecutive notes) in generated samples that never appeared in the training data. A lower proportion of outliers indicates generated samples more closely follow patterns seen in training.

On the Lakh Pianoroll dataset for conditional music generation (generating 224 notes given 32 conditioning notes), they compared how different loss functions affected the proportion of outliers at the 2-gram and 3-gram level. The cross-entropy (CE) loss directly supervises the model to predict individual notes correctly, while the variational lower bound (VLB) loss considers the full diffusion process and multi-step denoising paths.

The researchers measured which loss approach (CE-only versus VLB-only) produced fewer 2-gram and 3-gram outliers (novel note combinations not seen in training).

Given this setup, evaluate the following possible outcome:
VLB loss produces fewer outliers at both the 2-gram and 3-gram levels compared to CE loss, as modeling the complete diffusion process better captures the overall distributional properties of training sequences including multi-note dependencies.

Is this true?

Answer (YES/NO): YES